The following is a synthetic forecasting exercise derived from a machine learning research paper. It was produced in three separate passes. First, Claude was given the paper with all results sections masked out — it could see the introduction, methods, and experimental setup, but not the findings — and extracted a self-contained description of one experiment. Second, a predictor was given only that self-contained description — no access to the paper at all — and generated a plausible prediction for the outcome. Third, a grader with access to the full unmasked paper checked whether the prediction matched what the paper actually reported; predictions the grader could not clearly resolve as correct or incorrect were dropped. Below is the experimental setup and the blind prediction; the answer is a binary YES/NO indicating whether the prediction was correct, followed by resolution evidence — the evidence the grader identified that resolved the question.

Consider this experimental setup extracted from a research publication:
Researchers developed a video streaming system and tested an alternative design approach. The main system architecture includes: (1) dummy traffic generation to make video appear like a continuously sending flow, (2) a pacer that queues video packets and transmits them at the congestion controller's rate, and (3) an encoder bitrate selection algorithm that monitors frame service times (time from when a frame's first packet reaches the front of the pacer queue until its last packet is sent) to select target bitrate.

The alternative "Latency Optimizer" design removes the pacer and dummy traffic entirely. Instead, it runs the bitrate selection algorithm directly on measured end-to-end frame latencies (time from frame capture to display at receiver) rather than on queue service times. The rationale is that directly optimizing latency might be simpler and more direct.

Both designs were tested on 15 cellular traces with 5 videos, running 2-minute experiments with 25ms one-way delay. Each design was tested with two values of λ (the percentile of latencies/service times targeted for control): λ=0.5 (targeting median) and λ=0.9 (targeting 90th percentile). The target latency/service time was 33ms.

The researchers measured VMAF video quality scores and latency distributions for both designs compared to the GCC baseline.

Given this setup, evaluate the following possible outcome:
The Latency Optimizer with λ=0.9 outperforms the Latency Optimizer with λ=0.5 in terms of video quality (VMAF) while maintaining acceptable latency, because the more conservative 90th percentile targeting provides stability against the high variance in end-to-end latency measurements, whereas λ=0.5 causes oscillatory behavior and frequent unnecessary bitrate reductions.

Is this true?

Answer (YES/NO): NO